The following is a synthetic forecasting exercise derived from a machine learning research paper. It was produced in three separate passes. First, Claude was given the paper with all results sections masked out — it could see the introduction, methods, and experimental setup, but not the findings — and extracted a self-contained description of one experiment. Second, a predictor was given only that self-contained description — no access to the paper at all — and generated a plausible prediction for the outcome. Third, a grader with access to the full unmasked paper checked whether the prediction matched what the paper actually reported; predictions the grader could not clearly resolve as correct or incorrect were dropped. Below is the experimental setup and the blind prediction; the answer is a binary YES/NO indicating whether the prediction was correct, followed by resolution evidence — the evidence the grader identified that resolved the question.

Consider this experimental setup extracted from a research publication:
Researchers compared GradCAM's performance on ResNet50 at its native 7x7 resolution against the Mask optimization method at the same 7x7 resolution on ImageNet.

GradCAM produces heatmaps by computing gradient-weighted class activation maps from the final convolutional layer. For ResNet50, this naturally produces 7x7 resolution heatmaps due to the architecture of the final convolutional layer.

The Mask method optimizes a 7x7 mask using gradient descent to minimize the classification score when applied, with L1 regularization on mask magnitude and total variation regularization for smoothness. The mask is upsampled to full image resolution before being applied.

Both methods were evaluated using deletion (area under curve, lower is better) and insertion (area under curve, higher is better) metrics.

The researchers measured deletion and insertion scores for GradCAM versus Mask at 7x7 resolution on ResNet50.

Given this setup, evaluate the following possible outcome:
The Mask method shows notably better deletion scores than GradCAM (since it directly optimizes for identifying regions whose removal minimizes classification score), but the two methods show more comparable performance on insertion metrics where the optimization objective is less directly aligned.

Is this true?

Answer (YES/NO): NO